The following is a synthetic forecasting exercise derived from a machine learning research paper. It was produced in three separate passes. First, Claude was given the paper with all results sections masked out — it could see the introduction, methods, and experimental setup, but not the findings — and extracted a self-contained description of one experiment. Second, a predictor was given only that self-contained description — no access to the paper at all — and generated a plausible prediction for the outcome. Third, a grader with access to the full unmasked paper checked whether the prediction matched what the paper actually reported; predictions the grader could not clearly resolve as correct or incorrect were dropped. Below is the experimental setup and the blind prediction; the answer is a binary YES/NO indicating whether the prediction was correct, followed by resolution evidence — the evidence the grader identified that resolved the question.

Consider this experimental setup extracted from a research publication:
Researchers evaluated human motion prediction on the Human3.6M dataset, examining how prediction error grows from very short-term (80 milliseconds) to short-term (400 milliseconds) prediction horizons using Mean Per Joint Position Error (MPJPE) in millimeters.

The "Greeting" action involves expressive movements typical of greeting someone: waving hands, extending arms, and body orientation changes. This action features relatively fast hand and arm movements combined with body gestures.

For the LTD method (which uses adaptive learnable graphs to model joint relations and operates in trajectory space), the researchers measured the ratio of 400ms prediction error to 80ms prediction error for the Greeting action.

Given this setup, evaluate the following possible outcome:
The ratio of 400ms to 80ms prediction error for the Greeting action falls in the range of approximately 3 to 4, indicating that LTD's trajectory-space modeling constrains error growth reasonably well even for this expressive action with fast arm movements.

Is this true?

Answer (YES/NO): NO